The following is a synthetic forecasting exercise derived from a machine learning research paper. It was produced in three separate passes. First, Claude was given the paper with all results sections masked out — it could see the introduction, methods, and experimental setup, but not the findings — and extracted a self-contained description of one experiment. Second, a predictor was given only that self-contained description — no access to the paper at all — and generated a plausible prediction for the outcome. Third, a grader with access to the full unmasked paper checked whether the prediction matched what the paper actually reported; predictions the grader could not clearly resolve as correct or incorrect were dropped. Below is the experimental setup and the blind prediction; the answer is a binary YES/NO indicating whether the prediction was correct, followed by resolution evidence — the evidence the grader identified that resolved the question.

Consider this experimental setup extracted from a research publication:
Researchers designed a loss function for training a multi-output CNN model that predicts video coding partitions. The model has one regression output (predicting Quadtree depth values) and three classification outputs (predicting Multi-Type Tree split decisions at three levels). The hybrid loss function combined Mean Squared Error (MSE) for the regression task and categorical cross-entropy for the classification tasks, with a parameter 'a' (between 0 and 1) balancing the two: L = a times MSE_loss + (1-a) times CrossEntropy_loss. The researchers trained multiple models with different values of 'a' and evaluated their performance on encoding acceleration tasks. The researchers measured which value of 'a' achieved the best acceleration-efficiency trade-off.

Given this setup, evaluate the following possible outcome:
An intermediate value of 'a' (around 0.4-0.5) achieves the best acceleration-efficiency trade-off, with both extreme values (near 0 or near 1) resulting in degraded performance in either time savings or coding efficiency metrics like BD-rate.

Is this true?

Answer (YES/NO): NO